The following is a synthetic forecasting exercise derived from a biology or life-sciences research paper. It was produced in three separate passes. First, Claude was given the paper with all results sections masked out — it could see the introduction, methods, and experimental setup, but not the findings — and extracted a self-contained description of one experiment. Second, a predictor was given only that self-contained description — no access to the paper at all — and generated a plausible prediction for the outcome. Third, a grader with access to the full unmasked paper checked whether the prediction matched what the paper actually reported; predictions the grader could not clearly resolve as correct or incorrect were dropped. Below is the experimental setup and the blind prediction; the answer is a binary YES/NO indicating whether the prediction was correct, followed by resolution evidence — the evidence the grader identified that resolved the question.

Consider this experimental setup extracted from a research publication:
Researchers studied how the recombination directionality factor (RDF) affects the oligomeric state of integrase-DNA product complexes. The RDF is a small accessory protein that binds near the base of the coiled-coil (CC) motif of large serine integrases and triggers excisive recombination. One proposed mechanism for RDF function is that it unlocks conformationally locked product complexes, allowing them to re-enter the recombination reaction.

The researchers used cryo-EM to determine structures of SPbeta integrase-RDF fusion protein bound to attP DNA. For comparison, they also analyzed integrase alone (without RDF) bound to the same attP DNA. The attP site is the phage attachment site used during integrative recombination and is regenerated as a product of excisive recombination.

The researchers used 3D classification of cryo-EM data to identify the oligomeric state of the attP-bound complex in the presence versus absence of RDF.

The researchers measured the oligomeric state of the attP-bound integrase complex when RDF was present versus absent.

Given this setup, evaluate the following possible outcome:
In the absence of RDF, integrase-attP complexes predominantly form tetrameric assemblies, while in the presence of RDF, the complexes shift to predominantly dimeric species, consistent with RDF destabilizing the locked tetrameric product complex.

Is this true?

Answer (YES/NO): YES